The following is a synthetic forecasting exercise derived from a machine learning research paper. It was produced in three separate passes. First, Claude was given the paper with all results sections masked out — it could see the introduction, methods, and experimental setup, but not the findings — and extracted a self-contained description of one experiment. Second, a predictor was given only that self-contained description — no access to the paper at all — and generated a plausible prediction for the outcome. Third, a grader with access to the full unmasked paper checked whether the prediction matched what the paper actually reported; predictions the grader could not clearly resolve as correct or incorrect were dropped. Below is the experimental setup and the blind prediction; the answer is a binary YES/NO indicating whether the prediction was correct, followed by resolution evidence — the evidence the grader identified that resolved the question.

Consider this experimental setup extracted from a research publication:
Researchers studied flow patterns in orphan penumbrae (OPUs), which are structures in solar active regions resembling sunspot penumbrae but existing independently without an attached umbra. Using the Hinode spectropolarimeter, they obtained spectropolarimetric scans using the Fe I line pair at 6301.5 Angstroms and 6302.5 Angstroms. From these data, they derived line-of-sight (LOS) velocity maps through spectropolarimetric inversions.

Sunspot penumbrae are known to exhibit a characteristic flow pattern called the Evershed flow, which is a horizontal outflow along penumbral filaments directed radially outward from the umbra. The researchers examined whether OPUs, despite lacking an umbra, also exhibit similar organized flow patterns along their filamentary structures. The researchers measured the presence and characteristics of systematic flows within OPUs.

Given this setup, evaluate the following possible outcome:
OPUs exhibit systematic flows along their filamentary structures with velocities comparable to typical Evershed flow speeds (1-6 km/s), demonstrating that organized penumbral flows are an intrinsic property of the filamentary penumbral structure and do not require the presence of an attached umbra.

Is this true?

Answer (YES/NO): YES